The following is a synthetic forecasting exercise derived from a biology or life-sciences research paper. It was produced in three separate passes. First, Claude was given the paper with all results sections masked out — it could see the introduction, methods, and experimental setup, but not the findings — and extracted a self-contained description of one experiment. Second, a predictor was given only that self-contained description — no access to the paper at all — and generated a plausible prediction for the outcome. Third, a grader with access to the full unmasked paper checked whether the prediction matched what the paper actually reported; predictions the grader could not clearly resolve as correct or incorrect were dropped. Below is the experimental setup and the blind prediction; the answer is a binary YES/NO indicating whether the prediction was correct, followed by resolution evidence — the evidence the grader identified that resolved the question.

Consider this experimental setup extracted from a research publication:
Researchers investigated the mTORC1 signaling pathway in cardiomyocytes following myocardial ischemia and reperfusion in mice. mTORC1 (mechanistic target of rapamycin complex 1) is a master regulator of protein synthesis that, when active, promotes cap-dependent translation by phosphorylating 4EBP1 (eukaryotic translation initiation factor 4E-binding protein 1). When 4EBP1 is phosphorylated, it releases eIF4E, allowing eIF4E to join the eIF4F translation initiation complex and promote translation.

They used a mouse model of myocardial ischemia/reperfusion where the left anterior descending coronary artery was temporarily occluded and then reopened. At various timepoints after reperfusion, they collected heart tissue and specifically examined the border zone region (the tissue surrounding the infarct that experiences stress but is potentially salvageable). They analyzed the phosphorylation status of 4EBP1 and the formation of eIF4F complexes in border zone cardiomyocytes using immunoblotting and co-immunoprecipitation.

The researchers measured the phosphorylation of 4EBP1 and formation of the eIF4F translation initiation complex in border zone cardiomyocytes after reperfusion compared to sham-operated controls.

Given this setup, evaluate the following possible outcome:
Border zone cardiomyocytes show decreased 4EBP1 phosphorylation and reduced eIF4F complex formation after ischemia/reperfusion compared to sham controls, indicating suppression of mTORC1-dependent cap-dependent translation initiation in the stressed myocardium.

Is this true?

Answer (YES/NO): NO